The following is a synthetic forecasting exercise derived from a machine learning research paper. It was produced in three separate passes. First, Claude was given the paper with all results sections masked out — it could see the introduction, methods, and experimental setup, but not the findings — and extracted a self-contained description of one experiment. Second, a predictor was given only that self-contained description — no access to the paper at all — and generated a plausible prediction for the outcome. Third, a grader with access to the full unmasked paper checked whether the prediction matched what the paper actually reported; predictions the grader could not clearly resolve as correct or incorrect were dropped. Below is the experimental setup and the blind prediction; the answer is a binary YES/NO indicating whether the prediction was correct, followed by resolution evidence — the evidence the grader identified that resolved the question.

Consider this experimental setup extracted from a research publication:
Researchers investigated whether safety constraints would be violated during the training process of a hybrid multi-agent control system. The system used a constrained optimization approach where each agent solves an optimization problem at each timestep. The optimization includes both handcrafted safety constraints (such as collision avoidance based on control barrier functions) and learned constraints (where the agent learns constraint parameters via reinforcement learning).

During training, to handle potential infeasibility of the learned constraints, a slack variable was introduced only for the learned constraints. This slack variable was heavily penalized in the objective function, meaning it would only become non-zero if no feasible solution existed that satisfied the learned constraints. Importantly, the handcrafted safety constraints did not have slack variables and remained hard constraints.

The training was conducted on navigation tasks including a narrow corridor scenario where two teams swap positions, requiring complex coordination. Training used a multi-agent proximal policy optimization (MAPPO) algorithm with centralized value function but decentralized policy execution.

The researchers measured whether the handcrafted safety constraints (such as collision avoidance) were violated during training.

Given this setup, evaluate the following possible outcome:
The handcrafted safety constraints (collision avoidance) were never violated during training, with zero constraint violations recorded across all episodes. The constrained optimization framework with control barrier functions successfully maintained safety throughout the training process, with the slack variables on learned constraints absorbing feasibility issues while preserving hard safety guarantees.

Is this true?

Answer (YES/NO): NO